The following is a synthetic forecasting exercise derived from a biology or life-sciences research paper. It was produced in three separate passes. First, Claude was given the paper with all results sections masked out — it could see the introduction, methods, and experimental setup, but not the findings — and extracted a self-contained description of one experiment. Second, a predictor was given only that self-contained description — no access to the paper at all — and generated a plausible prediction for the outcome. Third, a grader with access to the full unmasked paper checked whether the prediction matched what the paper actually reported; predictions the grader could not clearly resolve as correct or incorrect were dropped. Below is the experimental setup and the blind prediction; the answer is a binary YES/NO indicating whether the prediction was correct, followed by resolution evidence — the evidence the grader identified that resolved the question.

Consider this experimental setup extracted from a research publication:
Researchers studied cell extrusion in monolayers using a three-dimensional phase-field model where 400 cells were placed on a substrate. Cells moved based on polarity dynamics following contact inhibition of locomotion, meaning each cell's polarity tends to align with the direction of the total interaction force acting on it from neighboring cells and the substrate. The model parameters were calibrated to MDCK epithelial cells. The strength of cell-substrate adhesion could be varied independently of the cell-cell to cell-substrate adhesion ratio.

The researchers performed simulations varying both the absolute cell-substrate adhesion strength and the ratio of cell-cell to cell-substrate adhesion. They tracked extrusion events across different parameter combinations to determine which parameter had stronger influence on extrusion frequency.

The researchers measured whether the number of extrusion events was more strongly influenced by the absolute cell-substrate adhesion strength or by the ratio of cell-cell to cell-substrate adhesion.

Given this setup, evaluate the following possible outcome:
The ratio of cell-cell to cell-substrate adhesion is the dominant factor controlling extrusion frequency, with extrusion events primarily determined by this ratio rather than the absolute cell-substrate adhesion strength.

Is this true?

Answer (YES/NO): NO